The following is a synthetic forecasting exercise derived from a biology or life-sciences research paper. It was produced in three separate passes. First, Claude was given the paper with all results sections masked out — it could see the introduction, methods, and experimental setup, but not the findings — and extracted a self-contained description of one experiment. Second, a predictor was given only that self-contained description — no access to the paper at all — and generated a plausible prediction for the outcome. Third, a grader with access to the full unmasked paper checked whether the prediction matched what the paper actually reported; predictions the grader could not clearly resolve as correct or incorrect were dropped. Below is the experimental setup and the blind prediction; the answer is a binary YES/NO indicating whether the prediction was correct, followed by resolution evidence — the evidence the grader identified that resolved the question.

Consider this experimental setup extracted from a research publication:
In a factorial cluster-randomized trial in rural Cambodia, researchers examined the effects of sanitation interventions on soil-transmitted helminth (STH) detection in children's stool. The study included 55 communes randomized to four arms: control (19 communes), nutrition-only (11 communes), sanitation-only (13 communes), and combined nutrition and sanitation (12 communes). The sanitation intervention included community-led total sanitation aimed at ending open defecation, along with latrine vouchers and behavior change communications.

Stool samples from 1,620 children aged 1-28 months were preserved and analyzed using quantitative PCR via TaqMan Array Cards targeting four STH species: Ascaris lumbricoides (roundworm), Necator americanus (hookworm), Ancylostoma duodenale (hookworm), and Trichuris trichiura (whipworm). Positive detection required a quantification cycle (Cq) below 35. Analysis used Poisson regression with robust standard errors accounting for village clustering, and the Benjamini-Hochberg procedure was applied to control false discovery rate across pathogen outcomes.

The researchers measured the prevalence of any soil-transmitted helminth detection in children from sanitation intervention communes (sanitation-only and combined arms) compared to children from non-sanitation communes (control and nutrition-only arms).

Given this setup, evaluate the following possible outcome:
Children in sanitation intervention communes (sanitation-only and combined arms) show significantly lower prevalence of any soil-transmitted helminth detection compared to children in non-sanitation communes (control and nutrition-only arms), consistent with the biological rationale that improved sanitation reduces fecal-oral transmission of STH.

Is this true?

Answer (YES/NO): NO